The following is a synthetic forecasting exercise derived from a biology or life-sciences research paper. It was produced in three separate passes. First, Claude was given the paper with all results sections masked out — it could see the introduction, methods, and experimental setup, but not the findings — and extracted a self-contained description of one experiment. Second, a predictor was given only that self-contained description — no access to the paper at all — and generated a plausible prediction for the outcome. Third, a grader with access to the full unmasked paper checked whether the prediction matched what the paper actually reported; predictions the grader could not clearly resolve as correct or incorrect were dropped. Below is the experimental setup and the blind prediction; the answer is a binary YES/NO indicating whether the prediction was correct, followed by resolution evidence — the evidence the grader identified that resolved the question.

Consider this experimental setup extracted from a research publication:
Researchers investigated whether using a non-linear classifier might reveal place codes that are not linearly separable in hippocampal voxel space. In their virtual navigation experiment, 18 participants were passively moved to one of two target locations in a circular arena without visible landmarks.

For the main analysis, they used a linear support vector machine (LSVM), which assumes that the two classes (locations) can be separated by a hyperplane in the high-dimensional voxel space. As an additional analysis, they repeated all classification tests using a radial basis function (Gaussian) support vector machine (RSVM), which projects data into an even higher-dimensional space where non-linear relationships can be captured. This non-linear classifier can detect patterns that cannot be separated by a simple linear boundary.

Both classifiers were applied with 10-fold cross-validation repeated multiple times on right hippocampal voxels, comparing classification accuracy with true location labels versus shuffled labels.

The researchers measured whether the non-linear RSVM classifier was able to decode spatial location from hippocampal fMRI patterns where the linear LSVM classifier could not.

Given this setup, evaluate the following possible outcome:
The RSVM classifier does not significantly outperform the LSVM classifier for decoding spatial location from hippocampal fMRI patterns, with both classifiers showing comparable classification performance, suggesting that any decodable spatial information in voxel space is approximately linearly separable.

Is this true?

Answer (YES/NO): YES